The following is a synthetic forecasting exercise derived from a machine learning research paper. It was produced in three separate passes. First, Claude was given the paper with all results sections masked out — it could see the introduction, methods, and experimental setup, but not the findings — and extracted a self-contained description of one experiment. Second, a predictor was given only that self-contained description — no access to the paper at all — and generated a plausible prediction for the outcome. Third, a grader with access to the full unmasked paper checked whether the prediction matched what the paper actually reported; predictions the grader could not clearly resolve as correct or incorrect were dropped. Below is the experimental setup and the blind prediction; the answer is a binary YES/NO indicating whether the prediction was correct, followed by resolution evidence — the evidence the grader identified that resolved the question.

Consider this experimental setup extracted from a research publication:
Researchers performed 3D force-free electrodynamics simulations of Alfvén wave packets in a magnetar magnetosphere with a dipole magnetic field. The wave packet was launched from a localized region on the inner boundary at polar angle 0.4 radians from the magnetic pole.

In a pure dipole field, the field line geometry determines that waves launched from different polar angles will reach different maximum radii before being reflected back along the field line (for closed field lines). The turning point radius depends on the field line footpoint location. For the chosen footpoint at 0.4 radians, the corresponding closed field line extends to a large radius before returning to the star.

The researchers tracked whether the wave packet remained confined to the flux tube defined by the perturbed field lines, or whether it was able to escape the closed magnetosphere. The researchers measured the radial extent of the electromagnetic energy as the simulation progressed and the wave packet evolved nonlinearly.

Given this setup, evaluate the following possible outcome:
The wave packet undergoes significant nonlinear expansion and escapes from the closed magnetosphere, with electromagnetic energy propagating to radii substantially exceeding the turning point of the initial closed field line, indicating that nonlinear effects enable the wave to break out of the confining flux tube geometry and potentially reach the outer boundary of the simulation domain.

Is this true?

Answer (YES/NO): YES